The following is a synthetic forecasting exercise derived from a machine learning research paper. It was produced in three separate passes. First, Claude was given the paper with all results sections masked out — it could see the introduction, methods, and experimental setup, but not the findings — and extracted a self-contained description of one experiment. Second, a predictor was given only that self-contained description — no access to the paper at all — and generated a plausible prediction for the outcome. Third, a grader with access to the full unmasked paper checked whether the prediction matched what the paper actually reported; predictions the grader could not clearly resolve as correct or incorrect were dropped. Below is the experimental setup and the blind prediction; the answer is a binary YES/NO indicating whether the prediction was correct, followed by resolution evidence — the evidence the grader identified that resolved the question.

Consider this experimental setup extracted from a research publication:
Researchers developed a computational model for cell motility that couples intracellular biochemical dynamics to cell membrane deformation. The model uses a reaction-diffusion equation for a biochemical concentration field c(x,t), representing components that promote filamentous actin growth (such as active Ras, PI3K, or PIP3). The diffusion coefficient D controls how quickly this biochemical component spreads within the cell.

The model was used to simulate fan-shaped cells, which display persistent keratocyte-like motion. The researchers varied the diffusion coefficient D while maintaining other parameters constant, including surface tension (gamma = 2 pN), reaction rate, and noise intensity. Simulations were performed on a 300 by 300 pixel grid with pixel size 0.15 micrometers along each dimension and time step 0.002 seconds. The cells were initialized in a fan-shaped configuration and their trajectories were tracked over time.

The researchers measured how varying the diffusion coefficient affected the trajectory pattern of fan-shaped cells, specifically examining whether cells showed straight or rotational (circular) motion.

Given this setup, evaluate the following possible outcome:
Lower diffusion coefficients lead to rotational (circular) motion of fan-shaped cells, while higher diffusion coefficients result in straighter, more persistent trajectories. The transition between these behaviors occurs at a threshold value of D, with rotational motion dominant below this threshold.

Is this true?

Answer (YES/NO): NO